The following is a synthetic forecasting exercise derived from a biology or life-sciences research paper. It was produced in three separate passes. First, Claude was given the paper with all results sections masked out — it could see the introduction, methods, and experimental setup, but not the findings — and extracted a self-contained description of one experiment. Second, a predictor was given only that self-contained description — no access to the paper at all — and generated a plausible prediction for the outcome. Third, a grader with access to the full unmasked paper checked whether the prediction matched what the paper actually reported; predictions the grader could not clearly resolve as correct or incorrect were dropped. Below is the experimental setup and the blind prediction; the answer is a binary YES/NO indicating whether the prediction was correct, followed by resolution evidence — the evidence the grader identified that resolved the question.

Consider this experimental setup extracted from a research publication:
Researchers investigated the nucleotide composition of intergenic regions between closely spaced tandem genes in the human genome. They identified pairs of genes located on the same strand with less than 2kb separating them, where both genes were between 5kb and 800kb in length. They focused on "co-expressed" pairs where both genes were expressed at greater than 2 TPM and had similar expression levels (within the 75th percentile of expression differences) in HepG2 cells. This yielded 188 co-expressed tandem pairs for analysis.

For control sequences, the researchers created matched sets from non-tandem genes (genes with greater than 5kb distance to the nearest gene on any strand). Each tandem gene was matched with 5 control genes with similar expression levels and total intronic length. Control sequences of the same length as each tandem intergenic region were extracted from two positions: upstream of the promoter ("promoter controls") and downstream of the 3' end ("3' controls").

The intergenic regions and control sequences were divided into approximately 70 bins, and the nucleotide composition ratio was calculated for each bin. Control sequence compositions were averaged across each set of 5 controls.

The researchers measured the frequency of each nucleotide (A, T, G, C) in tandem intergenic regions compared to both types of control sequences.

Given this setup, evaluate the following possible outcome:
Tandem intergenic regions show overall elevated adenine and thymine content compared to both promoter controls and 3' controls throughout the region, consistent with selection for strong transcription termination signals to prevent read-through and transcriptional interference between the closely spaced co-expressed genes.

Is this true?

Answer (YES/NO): NO